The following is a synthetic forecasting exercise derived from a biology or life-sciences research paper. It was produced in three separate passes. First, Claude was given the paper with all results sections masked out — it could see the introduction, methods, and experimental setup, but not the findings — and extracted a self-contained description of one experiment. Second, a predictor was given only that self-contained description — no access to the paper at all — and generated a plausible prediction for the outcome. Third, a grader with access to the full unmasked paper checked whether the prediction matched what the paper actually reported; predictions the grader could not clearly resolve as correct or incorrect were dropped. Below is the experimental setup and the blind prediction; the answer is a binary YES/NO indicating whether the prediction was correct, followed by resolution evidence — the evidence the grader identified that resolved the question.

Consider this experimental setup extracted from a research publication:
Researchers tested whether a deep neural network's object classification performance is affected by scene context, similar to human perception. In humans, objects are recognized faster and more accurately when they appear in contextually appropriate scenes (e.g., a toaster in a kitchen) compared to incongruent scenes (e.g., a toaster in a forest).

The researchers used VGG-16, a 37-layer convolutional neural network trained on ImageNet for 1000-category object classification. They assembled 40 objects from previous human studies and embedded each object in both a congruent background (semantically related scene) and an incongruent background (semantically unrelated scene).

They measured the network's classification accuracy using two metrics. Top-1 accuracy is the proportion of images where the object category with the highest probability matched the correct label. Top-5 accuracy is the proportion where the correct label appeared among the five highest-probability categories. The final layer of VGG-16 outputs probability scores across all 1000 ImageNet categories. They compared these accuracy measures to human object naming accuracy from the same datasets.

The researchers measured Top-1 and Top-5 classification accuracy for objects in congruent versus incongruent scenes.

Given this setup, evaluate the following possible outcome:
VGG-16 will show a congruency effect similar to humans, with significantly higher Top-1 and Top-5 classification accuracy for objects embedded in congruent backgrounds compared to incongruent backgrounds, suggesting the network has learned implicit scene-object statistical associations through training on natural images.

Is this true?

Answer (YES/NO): NO